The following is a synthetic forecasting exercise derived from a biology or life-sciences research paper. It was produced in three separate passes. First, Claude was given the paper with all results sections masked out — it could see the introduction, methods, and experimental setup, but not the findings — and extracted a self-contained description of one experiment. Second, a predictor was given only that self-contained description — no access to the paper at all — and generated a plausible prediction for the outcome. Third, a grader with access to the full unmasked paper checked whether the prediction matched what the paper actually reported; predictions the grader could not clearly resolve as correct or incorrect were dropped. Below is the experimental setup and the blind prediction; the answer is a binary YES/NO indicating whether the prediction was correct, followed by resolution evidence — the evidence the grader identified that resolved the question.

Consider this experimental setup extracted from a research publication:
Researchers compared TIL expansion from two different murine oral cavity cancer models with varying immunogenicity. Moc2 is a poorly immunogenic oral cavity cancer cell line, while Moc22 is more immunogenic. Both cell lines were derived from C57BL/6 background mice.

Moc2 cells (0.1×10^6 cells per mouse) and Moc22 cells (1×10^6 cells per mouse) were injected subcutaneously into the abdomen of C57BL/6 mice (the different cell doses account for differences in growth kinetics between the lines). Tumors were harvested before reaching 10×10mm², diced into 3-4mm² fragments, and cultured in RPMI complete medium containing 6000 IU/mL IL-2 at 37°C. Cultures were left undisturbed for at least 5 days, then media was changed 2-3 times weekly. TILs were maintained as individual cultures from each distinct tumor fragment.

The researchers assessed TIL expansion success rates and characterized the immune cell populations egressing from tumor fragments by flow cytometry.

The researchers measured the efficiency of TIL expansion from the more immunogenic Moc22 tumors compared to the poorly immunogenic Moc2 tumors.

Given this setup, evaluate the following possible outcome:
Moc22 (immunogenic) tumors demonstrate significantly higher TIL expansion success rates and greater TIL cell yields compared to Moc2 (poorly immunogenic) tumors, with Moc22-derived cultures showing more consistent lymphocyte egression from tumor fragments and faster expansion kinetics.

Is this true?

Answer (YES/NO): NO